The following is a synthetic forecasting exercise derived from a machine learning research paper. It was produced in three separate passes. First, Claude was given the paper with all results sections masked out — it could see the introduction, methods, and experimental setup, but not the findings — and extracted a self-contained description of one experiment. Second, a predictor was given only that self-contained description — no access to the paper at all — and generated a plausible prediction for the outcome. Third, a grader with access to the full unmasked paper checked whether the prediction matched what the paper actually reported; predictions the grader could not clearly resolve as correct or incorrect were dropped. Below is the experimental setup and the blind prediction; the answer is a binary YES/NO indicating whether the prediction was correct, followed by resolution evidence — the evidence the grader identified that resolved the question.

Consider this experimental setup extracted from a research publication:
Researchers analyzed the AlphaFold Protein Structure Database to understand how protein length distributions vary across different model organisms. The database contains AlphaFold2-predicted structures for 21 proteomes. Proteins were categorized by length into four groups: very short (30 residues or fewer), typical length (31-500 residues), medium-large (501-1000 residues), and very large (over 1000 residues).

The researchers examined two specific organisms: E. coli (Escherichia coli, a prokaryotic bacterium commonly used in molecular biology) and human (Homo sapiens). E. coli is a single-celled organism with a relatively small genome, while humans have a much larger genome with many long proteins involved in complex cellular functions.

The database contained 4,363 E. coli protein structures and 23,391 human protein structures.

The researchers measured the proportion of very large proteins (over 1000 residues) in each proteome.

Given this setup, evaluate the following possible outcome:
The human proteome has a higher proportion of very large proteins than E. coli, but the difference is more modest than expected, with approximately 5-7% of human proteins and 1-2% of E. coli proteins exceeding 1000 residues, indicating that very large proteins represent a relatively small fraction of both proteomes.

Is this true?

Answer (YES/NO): NO